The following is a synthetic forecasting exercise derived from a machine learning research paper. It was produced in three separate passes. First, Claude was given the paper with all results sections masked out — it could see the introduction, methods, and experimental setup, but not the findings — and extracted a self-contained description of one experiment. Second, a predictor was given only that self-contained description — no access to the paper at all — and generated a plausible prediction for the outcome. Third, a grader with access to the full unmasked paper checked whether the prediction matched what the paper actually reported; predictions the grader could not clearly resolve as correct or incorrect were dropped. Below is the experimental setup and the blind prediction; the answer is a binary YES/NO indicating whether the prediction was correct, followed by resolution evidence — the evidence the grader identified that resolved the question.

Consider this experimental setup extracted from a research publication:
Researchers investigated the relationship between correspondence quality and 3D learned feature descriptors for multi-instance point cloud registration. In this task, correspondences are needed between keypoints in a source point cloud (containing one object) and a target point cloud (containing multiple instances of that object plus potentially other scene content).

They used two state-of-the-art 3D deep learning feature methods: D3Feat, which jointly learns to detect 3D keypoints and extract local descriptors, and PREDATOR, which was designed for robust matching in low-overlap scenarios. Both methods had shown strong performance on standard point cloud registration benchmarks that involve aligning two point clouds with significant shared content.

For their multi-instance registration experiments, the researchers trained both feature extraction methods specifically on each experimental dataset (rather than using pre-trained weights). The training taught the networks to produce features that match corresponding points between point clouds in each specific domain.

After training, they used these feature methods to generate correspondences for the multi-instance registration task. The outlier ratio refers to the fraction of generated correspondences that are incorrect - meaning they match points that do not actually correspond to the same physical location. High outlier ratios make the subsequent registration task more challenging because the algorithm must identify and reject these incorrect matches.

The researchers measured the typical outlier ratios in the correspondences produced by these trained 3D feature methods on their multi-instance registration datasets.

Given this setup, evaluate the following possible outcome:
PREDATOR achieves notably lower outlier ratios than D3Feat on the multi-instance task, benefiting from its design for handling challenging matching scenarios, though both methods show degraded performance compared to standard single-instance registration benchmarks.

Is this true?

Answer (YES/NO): YES